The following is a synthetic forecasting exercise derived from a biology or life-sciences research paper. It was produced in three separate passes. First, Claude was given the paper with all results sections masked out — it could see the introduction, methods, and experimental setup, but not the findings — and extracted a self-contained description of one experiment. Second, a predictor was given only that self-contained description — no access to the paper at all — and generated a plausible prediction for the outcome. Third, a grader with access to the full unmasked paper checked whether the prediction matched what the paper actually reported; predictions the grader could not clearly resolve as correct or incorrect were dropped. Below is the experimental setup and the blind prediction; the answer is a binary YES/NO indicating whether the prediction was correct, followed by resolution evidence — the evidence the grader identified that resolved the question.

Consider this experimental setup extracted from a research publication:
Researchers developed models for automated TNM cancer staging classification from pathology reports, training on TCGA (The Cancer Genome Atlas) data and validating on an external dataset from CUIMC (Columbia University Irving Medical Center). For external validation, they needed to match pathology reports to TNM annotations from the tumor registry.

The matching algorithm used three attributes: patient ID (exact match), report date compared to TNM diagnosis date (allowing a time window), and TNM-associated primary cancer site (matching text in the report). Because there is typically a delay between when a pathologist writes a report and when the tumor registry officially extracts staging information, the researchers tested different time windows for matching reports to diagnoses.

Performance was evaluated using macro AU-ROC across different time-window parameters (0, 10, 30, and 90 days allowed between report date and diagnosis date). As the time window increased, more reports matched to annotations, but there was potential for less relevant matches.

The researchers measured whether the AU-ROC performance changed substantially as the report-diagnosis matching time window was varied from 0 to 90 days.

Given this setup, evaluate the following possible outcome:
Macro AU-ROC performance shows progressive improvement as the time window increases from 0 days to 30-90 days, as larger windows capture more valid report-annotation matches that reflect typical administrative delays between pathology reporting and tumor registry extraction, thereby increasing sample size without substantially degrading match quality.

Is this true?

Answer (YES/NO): NO